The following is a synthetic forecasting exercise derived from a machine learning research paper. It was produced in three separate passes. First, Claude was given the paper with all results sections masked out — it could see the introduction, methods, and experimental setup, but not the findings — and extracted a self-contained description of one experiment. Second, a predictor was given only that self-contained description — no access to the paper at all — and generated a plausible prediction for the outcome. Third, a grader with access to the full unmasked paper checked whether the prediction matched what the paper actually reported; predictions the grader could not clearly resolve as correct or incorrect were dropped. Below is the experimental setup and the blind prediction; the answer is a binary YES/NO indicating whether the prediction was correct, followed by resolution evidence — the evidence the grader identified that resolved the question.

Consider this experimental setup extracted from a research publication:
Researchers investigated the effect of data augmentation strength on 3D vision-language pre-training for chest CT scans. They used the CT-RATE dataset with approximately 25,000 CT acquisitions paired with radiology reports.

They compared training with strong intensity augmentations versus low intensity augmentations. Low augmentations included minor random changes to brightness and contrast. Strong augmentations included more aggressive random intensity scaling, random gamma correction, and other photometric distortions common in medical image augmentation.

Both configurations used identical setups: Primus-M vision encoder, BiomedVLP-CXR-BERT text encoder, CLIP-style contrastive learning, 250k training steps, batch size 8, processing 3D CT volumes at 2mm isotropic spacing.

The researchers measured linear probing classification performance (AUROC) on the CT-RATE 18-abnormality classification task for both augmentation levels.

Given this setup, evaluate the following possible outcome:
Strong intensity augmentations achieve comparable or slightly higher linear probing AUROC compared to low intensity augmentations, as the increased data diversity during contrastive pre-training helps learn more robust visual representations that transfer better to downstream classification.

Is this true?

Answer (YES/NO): NO